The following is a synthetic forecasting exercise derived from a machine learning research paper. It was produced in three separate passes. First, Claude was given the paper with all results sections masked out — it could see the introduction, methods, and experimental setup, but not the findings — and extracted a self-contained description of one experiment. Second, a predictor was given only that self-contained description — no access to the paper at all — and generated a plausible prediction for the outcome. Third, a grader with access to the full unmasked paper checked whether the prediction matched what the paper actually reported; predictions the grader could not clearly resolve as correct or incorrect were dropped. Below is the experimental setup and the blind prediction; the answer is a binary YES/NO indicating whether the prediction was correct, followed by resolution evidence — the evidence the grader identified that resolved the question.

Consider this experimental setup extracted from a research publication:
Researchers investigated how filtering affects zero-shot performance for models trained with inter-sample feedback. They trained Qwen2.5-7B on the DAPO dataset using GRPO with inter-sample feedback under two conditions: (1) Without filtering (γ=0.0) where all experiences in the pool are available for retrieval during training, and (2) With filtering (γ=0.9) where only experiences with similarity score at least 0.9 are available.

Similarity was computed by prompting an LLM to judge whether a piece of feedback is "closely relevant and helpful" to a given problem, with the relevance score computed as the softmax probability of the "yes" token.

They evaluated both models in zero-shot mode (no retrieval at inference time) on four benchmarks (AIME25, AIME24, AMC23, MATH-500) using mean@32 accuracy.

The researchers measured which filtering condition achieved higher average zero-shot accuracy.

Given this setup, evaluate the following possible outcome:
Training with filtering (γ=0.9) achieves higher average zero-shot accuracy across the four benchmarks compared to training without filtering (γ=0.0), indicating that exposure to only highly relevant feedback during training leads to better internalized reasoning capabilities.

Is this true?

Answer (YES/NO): NO